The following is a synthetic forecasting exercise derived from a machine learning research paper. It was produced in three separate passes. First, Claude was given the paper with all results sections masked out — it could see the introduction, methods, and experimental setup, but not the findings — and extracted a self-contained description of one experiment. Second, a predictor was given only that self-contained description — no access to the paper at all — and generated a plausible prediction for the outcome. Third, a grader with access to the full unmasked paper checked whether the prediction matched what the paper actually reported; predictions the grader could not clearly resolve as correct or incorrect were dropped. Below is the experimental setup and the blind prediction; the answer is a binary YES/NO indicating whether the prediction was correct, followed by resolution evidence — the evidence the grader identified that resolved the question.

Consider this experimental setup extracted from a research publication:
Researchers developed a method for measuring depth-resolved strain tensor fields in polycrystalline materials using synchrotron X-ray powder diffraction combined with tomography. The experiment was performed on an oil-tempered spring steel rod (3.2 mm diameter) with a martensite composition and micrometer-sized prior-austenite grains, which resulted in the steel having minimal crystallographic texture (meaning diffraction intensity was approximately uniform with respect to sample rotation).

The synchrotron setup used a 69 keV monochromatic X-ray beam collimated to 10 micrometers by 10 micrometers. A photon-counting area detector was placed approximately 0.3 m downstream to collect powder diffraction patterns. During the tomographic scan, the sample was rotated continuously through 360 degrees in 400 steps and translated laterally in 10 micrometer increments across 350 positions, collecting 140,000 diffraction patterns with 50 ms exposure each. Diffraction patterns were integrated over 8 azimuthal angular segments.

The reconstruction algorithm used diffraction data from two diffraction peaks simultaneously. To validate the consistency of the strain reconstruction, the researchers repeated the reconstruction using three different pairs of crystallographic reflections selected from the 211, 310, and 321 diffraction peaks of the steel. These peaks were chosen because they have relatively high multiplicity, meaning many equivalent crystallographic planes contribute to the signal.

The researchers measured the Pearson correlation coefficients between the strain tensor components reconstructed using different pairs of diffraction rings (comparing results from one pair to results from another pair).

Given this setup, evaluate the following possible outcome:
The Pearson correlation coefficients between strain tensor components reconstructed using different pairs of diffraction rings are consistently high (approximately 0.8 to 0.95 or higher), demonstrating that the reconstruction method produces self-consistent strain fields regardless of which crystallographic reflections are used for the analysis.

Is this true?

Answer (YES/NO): YES